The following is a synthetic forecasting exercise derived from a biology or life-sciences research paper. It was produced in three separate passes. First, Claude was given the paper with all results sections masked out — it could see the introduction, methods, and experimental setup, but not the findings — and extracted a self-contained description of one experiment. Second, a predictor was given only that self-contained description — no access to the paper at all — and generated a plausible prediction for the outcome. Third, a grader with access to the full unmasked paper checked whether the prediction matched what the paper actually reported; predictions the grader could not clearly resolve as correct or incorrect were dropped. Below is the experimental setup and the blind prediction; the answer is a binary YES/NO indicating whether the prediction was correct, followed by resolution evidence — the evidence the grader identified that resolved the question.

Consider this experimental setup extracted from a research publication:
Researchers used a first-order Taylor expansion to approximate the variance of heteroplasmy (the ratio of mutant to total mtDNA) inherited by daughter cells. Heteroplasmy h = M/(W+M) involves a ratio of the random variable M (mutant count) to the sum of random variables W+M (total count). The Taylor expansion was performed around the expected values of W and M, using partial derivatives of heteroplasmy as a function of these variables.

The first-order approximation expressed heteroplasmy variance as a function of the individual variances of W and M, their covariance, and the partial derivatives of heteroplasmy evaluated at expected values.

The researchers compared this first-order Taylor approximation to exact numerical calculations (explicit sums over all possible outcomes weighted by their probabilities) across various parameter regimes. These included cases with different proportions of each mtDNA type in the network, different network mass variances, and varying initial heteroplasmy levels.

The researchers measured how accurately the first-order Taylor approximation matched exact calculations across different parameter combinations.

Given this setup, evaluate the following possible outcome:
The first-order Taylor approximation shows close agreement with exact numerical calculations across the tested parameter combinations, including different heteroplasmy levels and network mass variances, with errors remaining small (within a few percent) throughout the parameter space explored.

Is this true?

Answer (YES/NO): NO